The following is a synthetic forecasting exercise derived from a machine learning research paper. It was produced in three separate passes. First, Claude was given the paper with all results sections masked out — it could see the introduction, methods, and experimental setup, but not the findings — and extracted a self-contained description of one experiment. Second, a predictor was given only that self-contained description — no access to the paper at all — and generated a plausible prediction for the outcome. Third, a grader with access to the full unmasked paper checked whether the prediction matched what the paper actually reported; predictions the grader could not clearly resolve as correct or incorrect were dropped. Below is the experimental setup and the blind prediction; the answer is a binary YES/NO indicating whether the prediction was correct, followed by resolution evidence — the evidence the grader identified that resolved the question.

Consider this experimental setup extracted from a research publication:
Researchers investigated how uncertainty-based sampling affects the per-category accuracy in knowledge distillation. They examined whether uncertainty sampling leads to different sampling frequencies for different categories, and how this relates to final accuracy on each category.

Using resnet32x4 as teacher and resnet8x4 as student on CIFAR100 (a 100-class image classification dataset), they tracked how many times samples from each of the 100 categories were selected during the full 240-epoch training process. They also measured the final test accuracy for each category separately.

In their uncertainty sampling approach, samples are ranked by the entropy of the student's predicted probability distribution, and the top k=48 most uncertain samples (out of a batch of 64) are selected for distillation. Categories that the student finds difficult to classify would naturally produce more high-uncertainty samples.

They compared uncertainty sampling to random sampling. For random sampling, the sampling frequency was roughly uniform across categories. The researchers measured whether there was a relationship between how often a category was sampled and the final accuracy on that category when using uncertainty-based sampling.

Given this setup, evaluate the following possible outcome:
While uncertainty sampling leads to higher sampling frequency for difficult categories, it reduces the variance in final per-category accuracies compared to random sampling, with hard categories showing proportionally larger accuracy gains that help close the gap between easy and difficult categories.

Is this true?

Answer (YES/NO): NO